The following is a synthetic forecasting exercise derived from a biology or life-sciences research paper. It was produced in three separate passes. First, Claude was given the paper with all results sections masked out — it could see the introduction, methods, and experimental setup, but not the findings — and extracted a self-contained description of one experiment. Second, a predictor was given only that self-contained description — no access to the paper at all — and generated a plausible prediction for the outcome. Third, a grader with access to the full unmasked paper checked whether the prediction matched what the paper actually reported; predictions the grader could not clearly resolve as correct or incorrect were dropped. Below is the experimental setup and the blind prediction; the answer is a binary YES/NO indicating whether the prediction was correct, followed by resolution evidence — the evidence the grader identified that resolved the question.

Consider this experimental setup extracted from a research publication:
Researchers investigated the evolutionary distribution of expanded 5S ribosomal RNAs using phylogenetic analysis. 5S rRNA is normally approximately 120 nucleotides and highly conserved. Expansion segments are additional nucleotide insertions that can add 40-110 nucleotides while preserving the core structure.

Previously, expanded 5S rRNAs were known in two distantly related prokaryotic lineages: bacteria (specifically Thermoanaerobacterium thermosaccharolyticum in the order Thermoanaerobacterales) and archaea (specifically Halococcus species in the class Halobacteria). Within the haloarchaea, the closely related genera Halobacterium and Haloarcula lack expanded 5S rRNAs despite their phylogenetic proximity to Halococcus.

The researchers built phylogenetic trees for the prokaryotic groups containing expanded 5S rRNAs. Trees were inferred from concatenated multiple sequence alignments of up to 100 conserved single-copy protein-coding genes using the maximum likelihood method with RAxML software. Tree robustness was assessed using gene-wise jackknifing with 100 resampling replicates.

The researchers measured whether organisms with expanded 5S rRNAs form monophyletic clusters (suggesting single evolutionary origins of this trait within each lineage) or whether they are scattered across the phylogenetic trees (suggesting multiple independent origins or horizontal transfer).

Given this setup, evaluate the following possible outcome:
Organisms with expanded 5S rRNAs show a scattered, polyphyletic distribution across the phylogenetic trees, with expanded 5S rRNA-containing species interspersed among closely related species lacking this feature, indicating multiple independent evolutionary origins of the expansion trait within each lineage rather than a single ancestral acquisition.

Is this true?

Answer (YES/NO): YES